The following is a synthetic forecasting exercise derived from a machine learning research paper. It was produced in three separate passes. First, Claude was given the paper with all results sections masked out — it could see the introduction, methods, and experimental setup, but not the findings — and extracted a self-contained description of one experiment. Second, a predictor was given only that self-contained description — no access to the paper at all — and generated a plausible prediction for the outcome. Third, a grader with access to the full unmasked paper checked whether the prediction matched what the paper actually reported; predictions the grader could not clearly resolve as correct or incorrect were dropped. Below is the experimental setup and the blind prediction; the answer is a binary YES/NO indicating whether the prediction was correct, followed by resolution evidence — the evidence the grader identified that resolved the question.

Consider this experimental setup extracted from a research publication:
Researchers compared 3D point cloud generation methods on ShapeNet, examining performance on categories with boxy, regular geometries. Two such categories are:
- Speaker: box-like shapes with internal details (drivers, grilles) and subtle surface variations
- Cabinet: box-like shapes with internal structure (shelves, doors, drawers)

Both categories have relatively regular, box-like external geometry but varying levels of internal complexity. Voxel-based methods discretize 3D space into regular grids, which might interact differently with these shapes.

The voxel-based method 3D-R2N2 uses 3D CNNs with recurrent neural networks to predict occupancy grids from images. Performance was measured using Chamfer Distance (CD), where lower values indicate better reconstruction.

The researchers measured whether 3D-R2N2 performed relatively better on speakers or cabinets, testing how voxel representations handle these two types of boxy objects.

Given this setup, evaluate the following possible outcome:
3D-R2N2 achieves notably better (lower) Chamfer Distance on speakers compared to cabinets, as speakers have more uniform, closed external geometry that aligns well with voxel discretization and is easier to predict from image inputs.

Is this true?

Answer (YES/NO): NO